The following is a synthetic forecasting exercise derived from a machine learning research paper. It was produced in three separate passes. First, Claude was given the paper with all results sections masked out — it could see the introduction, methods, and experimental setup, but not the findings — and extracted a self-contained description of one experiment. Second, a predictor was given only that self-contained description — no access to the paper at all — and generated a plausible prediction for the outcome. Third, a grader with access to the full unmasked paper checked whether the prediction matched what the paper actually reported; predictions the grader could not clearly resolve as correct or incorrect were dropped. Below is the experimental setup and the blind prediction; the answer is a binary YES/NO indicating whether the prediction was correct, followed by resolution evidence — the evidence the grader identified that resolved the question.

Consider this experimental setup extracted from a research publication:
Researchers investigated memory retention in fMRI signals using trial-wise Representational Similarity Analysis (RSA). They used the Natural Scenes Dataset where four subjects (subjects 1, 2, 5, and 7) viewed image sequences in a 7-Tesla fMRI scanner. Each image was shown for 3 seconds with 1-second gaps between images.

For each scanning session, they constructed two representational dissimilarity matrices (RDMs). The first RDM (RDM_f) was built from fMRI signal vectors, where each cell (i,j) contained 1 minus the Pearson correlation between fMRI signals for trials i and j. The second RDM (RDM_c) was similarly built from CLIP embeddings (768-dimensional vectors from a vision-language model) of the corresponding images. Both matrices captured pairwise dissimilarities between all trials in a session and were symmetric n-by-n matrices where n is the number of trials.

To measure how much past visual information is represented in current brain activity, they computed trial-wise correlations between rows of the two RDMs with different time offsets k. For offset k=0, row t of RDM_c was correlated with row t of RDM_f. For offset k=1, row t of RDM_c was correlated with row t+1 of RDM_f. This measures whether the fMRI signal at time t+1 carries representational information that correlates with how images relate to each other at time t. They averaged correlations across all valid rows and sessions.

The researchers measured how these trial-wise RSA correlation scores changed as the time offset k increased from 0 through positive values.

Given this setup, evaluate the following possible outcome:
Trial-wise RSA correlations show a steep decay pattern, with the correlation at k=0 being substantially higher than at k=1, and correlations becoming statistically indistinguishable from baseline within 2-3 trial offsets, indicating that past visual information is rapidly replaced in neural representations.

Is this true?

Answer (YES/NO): NO